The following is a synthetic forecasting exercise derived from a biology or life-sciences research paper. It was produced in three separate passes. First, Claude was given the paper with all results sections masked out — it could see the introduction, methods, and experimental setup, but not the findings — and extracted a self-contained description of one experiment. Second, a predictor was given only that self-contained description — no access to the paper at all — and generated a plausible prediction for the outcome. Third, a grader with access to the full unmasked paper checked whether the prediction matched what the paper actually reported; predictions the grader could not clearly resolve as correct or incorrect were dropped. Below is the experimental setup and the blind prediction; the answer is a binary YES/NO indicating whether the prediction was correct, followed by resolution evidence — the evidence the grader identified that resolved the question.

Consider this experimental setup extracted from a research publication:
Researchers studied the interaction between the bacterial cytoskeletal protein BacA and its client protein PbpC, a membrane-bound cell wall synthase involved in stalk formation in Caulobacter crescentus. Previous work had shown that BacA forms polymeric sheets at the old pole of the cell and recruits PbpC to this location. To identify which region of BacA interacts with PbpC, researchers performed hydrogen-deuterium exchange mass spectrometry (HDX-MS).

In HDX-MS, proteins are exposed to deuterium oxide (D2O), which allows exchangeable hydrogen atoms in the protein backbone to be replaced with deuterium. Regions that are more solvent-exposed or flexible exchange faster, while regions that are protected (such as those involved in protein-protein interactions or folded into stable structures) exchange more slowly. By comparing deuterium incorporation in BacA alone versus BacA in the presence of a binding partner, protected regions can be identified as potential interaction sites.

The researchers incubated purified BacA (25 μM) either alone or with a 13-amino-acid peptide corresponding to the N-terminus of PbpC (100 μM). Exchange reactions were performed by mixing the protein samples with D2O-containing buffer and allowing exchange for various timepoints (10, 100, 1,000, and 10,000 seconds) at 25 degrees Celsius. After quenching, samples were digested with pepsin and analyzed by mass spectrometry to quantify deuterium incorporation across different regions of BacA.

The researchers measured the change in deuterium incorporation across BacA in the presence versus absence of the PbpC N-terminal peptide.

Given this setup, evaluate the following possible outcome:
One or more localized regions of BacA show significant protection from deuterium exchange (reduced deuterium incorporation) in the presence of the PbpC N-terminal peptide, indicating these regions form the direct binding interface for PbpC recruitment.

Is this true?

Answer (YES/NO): YES